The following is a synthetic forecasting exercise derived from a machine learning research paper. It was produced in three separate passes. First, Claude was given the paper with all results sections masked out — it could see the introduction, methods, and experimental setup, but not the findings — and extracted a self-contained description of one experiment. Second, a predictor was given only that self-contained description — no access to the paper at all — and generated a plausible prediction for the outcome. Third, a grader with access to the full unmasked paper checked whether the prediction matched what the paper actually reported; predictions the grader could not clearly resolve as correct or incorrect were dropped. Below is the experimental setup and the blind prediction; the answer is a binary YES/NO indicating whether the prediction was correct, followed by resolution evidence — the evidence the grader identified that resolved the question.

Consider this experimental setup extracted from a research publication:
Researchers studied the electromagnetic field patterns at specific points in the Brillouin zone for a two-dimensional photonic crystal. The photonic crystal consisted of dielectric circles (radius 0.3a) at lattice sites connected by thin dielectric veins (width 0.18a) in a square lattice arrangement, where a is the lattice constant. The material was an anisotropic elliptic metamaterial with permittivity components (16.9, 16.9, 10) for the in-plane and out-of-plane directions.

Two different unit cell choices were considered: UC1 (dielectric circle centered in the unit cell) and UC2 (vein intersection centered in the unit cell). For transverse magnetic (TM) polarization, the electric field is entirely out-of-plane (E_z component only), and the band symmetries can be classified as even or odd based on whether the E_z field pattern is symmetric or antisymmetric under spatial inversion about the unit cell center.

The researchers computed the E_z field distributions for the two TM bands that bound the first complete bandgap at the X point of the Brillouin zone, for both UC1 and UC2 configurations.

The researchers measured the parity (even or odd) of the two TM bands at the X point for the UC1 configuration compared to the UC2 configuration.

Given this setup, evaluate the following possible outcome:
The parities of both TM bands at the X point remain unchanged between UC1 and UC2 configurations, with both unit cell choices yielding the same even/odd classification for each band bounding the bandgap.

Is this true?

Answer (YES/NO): NO